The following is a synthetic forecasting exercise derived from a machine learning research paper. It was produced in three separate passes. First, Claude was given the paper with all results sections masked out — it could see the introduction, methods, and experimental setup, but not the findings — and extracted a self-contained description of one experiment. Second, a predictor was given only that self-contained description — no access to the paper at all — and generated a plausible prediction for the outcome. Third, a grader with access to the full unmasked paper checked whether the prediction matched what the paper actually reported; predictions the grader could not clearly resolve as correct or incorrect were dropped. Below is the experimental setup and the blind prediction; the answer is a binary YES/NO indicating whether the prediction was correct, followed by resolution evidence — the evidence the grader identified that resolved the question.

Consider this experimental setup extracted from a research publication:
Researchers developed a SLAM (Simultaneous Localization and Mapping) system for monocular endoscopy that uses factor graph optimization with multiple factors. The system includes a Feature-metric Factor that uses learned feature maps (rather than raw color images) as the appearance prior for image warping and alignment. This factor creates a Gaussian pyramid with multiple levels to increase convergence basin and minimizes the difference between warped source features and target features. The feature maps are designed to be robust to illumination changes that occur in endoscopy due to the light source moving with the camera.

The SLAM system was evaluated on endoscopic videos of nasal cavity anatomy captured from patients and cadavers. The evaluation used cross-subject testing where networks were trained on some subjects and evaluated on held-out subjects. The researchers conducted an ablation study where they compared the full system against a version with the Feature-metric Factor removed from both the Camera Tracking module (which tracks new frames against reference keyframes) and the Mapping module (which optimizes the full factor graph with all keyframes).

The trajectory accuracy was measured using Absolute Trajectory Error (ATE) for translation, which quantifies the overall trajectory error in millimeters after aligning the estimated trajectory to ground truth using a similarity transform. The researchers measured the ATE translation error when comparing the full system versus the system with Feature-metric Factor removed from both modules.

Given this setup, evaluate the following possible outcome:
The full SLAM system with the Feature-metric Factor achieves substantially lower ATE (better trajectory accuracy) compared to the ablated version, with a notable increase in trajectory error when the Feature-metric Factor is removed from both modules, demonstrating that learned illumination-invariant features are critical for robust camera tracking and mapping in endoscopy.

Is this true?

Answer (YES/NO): YES